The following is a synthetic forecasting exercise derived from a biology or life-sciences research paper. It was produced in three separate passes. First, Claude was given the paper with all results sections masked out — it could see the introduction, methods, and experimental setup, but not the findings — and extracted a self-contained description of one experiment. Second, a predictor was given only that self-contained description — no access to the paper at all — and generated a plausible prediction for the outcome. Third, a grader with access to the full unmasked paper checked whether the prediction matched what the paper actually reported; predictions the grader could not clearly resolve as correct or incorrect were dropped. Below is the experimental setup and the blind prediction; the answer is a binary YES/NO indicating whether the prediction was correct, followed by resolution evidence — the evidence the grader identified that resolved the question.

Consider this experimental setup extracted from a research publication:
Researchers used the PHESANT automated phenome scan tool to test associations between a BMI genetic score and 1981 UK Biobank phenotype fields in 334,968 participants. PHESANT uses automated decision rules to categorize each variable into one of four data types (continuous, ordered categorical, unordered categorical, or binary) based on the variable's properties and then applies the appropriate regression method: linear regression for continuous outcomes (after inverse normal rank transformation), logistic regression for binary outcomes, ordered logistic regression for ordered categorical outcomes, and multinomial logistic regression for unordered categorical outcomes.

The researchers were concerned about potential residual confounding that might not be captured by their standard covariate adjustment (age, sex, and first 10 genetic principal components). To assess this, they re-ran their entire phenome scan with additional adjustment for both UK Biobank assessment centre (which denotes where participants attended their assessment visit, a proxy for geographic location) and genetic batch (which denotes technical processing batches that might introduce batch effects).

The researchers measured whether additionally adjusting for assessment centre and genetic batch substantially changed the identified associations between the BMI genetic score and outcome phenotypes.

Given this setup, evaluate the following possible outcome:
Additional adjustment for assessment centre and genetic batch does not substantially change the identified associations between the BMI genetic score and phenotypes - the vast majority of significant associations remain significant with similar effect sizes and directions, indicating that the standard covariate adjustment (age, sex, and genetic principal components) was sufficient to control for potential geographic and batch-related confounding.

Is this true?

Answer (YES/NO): NO